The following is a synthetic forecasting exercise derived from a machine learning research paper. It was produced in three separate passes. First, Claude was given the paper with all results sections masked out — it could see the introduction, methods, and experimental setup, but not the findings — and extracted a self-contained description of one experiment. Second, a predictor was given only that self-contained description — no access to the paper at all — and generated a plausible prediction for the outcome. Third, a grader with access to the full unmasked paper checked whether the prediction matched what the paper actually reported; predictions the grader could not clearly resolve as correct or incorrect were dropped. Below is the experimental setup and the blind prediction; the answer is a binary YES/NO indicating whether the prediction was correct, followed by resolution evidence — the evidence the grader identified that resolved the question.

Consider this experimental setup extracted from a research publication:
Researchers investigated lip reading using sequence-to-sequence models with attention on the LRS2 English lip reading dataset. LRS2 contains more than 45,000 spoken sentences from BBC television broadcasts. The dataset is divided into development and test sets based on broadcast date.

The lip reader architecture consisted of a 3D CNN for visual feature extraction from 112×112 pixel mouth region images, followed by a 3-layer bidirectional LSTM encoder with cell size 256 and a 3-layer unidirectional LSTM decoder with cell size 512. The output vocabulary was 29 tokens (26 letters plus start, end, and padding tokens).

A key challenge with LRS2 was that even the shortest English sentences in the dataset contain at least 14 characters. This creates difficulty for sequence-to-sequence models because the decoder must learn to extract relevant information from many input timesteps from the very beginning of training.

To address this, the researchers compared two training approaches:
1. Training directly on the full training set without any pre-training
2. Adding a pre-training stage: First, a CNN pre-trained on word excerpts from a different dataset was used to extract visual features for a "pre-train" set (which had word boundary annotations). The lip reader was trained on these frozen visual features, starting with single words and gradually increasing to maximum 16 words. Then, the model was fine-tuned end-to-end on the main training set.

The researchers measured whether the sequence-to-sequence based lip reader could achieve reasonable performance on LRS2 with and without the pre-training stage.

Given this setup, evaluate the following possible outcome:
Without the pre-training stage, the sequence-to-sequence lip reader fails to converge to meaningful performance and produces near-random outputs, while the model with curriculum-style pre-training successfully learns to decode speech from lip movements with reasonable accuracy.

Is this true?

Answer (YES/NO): NO